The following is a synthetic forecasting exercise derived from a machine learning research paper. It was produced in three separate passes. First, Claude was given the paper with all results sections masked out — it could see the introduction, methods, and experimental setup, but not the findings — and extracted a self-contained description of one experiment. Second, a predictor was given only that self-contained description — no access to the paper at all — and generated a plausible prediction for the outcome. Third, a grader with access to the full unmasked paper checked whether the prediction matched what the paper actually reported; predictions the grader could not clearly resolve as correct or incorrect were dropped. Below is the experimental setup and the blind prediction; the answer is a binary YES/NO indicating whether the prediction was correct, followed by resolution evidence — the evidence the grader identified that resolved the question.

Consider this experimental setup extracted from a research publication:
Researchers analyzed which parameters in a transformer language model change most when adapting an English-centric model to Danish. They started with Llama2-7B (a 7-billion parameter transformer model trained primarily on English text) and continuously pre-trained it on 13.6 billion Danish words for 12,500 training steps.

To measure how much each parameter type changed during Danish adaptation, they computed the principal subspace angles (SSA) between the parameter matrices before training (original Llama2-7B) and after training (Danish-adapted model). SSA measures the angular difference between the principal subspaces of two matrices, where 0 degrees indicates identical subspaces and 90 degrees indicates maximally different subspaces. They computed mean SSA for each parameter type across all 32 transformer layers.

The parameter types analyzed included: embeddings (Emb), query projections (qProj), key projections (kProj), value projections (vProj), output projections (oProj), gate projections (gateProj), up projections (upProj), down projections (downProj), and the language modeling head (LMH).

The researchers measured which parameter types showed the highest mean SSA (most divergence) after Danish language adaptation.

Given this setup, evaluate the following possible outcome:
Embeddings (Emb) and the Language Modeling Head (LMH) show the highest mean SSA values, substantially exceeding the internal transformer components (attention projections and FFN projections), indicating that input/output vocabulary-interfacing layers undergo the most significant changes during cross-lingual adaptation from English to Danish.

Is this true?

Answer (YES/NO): NO